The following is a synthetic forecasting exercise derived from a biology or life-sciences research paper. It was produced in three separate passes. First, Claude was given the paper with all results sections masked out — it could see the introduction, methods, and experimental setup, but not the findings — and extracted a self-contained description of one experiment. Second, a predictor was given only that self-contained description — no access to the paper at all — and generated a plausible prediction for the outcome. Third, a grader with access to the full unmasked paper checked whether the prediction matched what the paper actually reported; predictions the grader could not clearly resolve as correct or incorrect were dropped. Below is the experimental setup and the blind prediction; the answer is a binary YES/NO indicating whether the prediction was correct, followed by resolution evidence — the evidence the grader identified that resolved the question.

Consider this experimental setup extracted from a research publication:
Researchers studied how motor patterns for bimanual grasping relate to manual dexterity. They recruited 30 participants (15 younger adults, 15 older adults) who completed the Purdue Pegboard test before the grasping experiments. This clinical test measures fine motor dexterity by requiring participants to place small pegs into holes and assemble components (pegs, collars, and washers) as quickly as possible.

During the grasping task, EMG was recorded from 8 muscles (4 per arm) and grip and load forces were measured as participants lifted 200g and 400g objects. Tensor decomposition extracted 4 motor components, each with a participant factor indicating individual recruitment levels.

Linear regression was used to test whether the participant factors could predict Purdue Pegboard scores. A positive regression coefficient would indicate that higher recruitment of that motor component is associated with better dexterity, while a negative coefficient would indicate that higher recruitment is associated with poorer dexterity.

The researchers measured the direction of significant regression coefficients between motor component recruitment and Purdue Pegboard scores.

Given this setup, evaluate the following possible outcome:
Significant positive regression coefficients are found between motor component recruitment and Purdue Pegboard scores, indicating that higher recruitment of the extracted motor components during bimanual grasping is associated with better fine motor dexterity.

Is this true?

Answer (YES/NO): NO